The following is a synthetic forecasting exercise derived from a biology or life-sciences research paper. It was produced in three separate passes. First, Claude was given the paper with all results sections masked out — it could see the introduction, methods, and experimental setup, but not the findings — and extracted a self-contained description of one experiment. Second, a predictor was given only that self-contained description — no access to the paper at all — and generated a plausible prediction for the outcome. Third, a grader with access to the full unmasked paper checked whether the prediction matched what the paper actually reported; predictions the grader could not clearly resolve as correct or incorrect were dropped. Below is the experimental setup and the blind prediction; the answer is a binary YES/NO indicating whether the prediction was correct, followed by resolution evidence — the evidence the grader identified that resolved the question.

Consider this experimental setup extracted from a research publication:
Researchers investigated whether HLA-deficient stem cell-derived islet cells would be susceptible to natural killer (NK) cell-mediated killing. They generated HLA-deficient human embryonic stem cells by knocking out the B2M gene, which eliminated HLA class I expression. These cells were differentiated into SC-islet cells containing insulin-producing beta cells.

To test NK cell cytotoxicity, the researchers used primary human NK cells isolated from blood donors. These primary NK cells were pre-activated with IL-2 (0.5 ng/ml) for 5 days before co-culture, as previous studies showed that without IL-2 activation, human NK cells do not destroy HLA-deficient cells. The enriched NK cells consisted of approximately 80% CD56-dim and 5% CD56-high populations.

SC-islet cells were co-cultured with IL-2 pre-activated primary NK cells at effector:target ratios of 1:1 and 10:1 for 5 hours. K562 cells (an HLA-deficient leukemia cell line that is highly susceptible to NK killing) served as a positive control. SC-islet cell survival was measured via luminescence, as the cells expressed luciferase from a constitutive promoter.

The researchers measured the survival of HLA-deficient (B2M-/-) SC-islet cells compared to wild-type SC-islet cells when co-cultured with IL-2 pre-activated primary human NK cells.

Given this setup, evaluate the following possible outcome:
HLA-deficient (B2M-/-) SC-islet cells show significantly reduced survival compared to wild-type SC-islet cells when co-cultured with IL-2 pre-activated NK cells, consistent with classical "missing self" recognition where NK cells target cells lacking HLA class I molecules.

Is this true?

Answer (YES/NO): NO